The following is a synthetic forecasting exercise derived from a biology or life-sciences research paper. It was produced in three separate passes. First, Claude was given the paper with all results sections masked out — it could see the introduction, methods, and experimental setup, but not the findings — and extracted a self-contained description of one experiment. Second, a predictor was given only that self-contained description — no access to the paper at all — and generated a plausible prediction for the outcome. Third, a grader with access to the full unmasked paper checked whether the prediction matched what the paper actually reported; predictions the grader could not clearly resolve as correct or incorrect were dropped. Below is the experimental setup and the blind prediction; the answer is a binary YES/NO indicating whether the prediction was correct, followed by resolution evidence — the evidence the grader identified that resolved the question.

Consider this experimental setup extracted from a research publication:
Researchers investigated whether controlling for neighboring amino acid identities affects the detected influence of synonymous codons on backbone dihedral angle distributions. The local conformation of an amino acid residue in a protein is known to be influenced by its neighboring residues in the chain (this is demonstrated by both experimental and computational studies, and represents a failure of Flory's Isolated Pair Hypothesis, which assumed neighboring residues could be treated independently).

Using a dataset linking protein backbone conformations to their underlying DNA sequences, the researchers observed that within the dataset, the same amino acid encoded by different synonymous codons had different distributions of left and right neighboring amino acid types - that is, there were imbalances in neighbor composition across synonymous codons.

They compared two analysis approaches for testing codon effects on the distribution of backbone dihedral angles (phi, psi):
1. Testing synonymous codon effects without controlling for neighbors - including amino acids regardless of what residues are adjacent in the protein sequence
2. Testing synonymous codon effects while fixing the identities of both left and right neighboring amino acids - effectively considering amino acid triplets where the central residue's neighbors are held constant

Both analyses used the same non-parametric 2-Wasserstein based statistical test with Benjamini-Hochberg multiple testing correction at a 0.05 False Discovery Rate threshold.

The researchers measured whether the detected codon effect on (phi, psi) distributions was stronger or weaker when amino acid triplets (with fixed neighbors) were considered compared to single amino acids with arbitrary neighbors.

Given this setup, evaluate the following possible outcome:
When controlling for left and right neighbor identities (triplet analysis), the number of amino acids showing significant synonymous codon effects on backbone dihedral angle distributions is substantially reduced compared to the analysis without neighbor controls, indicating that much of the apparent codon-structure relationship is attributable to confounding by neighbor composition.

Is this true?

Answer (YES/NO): NO